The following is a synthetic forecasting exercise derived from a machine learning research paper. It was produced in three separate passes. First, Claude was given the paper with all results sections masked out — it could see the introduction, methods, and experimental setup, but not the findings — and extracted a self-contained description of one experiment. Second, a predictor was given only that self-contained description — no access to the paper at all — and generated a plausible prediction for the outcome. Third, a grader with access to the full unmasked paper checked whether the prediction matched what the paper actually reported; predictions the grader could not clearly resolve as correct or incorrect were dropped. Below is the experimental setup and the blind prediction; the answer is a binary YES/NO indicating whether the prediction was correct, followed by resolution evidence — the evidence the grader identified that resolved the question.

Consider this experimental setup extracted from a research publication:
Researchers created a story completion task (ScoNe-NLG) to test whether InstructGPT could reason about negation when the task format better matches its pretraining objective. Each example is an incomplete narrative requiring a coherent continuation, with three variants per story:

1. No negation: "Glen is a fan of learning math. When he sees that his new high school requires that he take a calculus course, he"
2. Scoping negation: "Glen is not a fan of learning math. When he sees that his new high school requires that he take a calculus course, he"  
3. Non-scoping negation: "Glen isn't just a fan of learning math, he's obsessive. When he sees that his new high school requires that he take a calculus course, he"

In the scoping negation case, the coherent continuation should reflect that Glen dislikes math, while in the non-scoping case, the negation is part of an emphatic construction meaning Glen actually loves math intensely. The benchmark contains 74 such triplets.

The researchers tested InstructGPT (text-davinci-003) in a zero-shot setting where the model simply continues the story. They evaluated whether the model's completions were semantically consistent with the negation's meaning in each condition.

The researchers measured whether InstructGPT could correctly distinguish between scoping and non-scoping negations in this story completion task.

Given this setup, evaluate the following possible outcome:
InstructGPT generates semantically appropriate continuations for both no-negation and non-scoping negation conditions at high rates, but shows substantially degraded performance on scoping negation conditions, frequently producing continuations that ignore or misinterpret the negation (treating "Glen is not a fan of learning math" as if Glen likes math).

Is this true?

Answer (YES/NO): NO